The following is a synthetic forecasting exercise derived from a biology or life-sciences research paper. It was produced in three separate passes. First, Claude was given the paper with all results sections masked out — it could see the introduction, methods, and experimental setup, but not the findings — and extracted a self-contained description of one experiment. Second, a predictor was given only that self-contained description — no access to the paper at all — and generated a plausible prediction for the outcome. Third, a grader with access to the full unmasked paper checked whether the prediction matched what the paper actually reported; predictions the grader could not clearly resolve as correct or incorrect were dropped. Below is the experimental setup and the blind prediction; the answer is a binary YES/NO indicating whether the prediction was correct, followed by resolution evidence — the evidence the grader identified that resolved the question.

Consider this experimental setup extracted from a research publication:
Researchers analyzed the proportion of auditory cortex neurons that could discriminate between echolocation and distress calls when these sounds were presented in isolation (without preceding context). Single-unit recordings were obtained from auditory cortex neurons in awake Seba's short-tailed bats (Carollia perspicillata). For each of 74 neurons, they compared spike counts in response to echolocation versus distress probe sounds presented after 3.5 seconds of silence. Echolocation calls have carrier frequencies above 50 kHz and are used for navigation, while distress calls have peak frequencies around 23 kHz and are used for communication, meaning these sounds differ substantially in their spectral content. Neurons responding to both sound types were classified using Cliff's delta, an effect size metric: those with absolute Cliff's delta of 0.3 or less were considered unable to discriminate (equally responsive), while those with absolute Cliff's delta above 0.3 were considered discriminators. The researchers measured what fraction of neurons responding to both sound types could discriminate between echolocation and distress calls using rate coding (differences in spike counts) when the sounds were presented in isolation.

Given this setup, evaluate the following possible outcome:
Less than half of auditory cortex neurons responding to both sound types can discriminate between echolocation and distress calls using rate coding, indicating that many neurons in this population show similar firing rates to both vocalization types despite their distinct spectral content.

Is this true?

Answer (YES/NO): YES